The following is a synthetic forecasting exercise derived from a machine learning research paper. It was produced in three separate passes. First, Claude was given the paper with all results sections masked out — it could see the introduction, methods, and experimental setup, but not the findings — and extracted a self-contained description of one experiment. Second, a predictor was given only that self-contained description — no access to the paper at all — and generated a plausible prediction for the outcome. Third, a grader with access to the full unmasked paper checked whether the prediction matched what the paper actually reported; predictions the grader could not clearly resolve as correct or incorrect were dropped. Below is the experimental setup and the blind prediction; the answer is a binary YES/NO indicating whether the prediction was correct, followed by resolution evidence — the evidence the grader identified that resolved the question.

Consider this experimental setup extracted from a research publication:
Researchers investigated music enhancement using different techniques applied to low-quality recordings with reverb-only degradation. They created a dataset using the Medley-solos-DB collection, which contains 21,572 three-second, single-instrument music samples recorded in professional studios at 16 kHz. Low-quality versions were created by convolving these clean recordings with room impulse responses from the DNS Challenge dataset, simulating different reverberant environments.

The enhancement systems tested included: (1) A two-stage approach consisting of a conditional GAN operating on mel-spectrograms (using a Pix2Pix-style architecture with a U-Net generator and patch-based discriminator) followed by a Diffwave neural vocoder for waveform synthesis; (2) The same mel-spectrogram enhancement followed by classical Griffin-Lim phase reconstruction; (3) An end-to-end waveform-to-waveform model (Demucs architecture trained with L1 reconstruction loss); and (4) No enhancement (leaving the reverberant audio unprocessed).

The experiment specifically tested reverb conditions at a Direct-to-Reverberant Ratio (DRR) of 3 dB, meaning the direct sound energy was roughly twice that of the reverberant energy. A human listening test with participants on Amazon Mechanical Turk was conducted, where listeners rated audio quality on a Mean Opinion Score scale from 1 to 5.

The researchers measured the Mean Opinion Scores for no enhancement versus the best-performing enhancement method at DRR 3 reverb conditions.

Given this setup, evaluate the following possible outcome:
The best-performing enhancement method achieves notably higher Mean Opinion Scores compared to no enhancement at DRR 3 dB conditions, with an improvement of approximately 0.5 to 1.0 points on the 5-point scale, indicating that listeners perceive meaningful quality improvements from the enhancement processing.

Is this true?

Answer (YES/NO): NO